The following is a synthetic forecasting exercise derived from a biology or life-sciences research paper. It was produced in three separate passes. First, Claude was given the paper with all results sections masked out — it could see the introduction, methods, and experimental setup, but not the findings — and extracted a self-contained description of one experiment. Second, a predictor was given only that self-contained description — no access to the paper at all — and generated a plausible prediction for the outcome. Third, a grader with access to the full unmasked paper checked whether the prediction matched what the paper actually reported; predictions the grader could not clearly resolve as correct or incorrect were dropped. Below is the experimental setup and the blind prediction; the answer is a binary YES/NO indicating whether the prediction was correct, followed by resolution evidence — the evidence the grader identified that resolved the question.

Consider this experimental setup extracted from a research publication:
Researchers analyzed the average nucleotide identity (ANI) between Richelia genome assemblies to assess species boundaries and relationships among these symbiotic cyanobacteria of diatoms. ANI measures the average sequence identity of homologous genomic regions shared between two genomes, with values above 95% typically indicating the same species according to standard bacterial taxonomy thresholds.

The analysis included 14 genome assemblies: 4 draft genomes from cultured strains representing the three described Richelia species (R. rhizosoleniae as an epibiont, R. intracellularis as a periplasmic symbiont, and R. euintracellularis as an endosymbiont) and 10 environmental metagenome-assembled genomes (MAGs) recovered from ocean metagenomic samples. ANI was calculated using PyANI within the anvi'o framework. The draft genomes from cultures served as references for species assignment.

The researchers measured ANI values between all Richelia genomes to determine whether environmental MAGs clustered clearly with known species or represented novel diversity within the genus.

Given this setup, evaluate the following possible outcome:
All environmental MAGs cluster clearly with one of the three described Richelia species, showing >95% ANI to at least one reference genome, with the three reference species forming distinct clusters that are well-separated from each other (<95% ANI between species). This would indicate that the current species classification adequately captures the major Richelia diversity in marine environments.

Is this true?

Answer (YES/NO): NO